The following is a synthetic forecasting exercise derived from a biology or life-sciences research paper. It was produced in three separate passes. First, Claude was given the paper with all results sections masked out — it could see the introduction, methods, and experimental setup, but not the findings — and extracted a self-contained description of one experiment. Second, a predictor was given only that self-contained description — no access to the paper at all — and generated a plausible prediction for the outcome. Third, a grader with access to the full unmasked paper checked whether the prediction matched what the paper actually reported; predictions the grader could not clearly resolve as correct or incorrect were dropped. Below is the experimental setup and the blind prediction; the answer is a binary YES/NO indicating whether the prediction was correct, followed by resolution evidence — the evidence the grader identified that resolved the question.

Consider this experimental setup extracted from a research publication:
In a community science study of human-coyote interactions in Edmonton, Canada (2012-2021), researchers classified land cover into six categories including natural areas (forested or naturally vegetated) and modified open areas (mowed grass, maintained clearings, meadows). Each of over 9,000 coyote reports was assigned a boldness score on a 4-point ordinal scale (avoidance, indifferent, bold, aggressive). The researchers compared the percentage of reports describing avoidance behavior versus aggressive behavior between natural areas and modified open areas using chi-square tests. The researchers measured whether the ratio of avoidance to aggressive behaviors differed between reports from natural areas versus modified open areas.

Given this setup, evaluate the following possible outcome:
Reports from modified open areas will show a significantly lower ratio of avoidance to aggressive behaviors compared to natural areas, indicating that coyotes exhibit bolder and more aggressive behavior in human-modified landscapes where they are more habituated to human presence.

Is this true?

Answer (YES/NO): YES